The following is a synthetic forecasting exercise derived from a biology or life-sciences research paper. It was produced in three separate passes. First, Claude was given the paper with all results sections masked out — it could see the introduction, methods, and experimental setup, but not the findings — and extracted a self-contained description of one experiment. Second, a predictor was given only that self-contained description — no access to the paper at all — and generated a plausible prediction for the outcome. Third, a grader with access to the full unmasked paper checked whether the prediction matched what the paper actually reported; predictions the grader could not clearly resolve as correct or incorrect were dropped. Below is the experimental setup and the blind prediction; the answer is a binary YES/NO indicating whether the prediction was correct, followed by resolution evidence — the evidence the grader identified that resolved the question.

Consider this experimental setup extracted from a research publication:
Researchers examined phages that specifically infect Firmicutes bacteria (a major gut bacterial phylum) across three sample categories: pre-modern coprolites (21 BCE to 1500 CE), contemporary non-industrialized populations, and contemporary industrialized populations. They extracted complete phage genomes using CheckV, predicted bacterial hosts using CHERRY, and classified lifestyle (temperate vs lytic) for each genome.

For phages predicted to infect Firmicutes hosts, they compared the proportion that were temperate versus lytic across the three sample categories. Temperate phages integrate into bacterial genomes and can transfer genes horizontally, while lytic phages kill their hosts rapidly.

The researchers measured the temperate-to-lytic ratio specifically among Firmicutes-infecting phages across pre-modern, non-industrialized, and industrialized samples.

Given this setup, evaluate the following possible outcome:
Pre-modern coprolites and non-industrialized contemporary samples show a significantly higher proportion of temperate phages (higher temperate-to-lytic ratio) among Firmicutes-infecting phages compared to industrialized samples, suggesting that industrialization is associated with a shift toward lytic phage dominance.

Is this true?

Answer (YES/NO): NO